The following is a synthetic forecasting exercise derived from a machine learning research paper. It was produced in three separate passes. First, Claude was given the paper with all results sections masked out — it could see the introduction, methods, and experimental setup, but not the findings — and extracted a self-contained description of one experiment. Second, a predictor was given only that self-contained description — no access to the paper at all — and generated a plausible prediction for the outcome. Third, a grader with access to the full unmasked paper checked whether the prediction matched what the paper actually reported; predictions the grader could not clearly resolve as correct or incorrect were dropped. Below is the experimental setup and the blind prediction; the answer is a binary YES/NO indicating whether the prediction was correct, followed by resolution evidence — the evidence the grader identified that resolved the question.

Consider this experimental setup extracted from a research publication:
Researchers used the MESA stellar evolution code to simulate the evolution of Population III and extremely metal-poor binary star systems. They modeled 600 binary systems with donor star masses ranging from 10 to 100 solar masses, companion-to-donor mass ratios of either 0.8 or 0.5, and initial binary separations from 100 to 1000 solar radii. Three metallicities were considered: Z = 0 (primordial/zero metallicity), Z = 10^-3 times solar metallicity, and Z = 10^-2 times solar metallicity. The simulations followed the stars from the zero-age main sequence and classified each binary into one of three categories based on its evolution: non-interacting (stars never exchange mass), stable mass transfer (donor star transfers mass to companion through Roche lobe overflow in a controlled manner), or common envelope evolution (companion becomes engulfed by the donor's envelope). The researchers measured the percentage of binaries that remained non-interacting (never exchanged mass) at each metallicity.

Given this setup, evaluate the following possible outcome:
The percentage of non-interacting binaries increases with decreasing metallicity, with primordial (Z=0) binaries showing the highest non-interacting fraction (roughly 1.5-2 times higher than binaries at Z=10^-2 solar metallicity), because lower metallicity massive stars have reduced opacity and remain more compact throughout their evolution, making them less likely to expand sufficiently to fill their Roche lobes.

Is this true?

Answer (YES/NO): NO